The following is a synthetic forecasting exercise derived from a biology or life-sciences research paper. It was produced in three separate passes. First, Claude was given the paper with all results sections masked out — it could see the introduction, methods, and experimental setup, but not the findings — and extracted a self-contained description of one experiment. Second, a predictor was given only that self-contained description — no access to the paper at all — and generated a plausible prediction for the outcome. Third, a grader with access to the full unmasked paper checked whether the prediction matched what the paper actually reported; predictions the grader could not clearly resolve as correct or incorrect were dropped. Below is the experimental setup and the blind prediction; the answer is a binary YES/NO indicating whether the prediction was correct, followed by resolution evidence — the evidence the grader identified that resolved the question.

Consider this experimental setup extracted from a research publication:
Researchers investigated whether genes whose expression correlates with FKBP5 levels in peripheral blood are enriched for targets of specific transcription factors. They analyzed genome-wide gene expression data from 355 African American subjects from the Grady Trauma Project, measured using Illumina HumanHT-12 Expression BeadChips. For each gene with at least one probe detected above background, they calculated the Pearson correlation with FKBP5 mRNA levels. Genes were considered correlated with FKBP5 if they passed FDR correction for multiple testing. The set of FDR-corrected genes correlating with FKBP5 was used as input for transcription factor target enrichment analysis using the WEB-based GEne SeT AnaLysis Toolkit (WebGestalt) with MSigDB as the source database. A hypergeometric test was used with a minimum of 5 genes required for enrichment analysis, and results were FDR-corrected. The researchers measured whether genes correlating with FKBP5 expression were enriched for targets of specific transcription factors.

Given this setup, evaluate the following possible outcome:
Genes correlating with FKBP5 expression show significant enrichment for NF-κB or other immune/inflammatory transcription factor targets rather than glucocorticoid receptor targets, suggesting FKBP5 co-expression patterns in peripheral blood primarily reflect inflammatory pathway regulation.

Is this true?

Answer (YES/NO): YES